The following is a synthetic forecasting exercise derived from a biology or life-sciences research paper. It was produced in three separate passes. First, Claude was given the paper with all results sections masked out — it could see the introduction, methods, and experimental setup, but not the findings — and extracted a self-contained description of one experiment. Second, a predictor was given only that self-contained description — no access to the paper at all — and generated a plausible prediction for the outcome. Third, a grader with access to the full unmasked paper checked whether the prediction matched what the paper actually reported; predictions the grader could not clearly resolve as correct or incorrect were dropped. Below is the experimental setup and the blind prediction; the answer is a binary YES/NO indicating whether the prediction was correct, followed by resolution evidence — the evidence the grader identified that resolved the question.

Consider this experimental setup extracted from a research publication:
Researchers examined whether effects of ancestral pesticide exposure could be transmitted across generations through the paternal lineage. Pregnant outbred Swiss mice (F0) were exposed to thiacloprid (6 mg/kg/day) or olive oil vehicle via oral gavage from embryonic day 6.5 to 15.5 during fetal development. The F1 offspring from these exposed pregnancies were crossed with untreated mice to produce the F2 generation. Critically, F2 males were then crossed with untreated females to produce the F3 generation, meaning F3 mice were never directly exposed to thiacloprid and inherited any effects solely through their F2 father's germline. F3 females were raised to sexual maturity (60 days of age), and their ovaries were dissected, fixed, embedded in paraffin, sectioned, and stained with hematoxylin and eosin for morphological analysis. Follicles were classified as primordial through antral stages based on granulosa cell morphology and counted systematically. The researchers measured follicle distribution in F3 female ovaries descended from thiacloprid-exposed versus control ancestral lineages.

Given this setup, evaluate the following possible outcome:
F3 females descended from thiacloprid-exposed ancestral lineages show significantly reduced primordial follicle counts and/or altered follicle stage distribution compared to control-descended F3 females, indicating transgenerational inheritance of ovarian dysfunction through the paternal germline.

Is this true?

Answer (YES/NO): NO